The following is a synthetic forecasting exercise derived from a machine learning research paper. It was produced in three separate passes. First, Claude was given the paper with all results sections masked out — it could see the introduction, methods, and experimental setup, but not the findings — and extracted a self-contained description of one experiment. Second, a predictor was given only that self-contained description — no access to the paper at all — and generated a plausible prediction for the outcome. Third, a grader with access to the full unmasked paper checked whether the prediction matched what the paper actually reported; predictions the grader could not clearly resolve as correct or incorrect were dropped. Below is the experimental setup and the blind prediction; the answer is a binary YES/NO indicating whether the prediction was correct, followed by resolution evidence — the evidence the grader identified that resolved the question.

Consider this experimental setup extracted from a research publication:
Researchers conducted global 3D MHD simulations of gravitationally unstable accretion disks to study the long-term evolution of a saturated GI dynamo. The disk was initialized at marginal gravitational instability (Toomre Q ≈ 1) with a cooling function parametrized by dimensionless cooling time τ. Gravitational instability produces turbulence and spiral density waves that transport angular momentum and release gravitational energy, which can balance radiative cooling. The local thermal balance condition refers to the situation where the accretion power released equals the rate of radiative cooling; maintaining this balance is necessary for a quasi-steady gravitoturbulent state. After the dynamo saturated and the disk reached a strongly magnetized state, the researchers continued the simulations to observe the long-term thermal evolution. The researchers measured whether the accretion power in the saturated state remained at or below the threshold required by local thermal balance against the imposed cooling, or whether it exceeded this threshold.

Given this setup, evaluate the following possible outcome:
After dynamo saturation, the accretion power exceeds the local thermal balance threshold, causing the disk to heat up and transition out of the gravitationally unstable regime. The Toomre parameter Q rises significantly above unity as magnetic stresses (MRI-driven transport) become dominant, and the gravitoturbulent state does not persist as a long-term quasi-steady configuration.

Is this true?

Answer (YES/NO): YES